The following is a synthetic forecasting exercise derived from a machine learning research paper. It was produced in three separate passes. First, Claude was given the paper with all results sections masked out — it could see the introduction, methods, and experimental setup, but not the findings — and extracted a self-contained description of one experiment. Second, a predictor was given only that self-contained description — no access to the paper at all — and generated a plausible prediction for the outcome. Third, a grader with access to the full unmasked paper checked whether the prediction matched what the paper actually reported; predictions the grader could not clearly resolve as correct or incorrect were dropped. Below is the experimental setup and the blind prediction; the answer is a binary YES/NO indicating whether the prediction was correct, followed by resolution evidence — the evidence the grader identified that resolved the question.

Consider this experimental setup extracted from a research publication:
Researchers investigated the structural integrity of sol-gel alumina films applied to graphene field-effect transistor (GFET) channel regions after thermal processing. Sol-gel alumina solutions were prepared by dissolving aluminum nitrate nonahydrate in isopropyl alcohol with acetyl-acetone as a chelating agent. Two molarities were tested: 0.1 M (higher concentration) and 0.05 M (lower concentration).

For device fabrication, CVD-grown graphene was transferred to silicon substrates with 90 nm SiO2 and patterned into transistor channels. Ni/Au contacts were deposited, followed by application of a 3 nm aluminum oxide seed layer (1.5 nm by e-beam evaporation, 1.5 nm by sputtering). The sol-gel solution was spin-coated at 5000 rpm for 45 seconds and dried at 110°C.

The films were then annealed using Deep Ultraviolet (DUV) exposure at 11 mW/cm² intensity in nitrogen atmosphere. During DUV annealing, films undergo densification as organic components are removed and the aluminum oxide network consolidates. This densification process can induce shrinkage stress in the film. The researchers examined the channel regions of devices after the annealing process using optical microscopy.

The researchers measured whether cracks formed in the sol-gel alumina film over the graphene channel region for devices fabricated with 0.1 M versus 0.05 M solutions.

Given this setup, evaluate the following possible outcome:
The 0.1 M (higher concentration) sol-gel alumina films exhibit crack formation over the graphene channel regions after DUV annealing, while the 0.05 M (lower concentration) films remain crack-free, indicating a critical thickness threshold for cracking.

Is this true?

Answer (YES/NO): YES